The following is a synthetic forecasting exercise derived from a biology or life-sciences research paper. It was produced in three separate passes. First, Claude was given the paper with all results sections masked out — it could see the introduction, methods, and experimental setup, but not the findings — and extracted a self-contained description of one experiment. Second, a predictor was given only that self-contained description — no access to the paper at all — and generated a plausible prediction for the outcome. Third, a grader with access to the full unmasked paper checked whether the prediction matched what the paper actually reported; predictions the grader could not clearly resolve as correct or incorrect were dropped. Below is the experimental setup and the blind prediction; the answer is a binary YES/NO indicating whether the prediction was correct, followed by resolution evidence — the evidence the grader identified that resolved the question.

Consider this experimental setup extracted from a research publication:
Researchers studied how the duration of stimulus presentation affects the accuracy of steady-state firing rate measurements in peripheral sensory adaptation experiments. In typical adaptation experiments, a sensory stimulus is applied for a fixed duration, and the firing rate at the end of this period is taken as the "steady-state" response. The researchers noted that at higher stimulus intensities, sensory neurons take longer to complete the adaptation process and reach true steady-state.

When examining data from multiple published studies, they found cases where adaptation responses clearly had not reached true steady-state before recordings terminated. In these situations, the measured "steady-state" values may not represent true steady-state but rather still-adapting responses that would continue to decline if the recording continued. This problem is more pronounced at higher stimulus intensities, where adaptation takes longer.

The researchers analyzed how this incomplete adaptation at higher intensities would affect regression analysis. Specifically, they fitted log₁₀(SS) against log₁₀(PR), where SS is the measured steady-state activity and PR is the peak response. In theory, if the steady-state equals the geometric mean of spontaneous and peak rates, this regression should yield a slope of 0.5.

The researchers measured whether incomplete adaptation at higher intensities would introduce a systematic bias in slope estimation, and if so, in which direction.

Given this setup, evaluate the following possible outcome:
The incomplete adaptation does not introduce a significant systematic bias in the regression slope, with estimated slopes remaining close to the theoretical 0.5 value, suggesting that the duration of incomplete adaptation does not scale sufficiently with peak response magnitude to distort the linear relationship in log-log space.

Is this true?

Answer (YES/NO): NO